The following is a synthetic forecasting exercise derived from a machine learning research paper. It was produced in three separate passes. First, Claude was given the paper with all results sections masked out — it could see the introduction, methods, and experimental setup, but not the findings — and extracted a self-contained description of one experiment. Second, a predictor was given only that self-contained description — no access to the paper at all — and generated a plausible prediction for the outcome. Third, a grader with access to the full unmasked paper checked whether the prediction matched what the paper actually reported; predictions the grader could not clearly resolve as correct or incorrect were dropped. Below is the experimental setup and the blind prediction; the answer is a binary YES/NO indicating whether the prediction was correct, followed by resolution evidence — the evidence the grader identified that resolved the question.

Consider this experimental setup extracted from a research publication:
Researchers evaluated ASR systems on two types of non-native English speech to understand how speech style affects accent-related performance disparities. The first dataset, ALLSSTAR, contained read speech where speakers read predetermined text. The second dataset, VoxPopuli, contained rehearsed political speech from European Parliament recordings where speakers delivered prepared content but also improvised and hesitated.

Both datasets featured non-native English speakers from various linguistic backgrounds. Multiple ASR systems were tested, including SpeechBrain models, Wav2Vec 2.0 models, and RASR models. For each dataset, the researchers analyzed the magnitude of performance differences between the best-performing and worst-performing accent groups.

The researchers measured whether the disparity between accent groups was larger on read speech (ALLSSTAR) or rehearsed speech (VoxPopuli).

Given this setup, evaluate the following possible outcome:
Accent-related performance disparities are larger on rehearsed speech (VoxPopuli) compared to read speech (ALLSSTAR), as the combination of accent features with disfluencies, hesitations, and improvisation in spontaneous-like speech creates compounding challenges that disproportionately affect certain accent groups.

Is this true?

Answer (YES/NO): NO